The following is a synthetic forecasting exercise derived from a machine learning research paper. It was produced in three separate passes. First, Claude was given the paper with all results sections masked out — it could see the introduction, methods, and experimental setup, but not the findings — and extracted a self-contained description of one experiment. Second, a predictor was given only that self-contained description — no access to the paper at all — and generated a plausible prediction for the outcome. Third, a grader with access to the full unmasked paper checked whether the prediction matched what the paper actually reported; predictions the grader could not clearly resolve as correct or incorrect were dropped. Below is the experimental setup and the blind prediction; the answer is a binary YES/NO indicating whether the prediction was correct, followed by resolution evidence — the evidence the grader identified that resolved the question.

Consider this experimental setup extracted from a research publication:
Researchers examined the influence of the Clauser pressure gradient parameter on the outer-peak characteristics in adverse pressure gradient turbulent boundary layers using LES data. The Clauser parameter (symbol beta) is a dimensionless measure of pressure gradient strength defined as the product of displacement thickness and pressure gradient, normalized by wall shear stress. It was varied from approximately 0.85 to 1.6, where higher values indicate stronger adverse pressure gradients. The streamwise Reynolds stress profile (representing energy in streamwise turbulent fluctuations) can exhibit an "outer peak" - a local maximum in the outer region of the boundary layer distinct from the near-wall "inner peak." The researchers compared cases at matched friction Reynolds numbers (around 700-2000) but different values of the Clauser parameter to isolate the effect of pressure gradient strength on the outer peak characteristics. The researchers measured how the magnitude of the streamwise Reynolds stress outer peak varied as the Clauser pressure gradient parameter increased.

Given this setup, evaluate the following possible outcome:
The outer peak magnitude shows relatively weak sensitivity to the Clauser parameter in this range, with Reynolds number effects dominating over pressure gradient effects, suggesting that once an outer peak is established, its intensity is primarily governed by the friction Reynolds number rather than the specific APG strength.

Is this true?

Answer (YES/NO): NO